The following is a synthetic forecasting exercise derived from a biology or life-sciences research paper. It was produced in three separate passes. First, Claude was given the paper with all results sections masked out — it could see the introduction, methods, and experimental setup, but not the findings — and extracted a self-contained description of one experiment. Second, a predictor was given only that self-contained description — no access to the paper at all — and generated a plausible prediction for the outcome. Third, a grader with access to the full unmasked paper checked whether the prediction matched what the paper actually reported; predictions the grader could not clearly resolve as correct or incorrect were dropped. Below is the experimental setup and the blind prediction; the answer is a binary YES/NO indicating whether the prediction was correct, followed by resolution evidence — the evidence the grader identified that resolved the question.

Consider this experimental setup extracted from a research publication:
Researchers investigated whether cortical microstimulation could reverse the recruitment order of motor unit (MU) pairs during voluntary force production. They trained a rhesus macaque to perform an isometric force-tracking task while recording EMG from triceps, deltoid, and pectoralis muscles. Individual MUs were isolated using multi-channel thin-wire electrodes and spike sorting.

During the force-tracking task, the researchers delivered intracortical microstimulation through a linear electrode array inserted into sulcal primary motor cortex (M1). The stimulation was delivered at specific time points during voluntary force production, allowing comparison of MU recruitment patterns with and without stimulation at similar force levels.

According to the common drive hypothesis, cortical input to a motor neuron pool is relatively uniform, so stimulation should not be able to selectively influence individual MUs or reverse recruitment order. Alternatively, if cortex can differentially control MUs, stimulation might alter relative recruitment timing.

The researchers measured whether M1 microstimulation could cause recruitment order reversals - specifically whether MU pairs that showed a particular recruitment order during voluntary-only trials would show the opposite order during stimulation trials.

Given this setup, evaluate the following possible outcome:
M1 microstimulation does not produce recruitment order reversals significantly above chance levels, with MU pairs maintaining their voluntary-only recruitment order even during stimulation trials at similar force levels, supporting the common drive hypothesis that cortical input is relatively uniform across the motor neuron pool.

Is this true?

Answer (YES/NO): NO